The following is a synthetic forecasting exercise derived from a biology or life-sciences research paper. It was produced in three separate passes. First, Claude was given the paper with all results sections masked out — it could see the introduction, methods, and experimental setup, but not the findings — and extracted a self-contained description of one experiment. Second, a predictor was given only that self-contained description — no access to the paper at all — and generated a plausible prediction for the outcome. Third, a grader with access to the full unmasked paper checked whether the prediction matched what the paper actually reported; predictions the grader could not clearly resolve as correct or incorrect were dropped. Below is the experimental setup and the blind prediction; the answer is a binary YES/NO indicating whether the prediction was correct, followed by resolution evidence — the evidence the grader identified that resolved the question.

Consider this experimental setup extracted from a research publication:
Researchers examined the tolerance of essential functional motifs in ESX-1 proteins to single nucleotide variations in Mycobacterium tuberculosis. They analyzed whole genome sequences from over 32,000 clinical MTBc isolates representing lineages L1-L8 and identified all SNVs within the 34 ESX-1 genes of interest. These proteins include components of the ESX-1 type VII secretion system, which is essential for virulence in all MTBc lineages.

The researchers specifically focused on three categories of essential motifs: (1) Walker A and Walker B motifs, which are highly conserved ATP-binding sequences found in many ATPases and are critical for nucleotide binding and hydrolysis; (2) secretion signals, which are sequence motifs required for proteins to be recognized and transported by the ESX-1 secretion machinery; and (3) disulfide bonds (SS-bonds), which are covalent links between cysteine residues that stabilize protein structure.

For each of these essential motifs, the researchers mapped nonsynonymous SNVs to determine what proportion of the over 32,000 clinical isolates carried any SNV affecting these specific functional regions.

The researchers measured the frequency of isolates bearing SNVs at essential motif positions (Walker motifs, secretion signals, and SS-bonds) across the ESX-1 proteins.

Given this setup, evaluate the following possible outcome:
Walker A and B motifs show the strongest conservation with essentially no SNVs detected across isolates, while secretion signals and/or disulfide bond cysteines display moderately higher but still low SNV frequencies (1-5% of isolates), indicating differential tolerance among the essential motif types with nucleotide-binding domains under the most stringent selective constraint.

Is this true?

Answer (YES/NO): NO